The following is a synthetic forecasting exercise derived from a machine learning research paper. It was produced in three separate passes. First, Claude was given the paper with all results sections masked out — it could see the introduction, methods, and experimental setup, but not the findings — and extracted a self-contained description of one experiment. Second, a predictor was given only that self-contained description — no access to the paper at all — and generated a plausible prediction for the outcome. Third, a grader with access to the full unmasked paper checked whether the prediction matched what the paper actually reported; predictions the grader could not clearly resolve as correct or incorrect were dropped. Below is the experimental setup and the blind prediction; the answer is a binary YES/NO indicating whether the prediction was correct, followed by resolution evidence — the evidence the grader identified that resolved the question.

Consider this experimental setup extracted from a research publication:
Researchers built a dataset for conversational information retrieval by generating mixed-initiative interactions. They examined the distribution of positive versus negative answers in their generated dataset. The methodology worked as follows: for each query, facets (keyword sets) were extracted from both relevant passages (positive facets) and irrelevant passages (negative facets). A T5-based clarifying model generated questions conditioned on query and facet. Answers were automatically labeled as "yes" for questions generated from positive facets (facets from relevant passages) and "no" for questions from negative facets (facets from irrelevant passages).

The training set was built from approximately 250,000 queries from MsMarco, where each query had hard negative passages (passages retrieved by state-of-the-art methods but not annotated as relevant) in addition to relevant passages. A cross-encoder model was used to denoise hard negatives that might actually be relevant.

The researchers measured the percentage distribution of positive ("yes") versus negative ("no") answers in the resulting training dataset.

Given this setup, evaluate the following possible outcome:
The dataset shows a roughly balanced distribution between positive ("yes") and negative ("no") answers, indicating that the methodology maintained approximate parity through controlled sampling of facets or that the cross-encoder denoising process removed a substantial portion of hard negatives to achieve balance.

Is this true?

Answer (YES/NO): NO